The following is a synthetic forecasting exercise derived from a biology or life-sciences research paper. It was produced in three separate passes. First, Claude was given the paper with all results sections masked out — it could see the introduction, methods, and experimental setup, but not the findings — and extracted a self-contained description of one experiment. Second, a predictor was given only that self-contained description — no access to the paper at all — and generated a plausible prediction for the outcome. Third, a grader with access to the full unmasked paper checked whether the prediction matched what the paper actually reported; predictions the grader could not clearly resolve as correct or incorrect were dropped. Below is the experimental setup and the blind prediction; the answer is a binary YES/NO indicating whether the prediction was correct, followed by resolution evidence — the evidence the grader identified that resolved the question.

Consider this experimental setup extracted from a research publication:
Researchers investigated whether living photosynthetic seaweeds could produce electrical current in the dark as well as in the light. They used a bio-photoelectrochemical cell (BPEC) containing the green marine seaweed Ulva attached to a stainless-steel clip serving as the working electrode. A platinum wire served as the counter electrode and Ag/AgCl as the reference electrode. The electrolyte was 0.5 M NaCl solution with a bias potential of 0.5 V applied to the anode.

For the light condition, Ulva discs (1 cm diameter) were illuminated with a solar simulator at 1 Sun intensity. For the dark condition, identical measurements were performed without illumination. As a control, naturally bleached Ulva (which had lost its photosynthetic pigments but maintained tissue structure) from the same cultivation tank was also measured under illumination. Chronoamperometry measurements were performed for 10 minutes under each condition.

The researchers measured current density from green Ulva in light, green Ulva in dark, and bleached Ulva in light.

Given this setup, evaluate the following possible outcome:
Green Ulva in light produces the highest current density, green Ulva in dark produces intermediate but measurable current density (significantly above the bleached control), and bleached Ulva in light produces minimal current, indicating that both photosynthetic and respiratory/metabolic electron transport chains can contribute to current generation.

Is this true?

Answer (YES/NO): YES